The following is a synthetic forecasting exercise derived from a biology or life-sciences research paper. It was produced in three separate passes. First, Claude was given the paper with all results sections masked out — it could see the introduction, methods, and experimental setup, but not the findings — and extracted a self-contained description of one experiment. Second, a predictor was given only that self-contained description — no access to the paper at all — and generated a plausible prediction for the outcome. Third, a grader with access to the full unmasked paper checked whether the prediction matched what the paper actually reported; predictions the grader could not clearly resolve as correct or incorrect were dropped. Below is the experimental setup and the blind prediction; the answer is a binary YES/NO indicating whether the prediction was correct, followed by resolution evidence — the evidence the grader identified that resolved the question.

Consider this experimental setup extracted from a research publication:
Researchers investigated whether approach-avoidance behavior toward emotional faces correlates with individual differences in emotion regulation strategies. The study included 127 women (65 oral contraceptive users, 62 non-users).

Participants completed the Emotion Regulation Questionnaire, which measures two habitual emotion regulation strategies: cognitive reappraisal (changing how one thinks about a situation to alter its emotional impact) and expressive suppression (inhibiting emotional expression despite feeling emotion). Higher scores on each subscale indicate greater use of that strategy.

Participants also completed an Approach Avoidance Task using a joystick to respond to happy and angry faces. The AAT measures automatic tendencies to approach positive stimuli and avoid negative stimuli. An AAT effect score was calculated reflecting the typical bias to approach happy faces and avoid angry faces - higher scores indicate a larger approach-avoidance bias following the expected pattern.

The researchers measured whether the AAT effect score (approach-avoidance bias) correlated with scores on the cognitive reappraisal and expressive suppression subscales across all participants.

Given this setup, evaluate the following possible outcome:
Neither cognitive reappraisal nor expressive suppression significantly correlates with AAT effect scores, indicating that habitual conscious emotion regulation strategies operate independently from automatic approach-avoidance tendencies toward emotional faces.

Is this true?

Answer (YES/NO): YES